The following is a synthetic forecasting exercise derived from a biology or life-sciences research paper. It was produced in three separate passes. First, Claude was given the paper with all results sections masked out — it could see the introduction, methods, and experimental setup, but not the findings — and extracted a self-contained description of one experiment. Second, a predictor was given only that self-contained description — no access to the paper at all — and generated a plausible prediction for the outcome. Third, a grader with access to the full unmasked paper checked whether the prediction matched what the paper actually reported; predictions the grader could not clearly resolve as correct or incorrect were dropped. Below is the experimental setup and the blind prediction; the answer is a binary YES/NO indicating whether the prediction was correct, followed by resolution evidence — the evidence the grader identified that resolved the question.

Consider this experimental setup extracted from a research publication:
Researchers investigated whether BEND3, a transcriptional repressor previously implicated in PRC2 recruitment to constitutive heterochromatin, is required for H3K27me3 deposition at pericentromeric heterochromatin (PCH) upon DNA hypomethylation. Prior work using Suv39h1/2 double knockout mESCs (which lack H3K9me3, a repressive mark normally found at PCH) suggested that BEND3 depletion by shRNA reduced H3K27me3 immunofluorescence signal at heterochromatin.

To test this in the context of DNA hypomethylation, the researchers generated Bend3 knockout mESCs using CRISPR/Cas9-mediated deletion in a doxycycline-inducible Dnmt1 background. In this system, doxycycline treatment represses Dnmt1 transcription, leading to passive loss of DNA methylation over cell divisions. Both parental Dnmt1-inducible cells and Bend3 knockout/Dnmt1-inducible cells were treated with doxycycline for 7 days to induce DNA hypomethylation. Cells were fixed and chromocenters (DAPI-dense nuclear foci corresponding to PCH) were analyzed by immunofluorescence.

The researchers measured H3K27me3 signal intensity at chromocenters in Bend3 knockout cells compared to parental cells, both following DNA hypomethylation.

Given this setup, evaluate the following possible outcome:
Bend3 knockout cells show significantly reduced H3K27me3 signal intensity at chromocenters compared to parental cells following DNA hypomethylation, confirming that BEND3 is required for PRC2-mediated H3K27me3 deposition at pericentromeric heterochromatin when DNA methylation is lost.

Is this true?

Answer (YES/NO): NO